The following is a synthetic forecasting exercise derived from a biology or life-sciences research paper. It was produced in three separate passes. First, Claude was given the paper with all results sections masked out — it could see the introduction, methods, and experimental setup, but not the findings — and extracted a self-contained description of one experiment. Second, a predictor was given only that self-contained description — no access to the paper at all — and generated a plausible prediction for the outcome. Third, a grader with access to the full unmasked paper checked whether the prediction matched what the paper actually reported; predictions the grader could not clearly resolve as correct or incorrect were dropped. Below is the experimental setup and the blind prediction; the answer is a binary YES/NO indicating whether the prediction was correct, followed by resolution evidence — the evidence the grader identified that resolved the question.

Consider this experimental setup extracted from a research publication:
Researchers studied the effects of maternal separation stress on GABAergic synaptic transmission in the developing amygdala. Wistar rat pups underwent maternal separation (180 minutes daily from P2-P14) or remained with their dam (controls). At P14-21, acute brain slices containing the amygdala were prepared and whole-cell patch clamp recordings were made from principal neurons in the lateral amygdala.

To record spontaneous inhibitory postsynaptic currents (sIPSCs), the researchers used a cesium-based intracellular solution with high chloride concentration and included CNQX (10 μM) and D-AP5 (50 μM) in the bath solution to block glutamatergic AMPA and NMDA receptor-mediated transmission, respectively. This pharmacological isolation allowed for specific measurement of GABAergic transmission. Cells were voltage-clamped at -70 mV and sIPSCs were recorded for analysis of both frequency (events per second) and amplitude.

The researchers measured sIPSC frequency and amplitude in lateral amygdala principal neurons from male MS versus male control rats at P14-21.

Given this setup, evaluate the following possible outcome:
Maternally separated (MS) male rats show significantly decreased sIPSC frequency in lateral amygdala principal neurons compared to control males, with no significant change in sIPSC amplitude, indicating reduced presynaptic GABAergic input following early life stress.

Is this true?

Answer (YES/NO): NO